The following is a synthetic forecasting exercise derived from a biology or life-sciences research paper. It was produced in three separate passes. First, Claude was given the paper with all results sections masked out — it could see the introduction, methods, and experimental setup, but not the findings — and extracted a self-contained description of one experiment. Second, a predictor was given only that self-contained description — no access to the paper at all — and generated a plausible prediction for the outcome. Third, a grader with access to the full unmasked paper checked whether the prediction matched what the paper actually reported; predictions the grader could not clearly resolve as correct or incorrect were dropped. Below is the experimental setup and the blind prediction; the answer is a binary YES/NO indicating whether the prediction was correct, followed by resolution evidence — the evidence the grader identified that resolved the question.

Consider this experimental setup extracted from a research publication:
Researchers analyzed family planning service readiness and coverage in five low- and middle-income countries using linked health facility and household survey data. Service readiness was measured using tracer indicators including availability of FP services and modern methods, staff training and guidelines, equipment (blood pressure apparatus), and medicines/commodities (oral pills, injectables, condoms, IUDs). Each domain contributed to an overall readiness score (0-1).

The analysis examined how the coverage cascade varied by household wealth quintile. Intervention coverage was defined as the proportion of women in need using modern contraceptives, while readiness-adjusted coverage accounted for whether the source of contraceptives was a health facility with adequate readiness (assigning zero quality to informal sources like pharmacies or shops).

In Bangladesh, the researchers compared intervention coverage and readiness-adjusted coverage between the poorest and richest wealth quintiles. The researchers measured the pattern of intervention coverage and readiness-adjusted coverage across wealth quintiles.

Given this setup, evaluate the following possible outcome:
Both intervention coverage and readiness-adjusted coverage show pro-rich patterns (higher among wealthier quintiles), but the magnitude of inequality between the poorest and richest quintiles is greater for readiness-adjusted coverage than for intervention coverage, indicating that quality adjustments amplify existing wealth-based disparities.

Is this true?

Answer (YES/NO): NO